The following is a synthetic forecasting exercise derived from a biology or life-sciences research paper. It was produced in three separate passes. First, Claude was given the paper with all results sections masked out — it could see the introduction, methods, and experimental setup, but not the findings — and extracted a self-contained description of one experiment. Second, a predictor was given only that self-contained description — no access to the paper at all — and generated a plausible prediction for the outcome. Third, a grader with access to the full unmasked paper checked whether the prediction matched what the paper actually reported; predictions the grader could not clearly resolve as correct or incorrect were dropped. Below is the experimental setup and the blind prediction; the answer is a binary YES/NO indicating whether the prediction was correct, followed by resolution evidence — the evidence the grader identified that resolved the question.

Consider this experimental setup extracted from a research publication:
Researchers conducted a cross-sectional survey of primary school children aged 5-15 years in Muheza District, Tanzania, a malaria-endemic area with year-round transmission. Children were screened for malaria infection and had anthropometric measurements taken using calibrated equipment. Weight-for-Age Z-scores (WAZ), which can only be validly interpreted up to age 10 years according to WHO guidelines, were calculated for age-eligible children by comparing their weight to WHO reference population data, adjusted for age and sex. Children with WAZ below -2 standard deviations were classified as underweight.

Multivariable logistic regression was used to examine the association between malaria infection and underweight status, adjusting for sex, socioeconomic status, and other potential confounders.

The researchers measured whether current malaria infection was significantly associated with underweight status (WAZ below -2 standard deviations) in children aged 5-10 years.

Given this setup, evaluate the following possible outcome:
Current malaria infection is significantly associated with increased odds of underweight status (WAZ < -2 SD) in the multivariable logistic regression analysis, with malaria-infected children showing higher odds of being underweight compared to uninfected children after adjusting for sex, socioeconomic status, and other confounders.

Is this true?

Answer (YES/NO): NO